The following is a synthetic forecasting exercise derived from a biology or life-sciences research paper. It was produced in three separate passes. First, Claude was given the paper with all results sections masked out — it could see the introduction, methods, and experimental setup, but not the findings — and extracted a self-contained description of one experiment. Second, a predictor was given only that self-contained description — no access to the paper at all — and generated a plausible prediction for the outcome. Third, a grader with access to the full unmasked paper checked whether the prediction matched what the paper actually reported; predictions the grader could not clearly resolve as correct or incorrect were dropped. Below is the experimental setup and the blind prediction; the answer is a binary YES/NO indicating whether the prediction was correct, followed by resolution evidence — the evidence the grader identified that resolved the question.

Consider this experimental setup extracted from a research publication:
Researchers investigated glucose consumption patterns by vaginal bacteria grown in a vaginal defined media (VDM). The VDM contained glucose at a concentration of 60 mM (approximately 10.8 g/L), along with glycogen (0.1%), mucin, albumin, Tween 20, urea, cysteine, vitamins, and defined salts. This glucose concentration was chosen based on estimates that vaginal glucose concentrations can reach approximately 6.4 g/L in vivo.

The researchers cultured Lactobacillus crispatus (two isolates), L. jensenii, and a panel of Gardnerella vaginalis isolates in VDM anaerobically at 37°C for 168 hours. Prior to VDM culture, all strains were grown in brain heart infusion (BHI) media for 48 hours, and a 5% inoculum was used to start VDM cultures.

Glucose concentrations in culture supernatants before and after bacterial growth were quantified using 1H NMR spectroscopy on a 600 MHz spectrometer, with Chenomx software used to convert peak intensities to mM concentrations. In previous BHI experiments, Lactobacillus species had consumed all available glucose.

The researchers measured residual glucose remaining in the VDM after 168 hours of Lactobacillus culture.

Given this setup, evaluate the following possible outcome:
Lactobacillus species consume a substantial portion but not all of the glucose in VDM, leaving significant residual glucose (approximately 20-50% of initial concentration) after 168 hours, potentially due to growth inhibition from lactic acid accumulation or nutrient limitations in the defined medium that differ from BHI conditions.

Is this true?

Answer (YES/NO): NO